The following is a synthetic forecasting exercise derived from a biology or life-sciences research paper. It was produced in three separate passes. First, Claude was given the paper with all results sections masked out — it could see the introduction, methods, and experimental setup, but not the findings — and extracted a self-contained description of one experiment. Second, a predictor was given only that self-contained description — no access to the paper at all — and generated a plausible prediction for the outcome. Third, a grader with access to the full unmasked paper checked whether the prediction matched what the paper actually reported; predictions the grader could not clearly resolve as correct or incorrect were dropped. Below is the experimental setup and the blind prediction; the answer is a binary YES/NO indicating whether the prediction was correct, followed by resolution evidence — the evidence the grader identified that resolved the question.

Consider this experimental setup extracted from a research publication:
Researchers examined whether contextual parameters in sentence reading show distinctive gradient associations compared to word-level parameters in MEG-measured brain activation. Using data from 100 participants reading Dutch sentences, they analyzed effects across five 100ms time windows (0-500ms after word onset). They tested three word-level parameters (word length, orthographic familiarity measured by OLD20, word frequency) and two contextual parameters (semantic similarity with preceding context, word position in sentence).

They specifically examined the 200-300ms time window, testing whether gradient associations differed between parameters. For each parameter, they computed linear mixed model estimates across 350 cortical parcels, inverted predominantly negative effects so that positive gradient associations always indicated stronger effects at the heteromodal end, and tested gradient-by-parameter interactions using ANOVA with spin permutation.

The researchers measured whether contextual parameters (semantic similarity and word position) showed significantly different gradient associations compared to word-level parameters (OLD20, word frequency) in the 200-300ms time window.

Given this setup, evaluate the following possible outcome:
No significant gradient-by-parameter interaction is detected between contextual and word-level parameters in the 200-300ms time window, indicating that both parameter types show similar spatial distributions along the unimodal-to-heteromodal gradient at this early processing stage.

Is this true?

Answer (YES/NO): NO